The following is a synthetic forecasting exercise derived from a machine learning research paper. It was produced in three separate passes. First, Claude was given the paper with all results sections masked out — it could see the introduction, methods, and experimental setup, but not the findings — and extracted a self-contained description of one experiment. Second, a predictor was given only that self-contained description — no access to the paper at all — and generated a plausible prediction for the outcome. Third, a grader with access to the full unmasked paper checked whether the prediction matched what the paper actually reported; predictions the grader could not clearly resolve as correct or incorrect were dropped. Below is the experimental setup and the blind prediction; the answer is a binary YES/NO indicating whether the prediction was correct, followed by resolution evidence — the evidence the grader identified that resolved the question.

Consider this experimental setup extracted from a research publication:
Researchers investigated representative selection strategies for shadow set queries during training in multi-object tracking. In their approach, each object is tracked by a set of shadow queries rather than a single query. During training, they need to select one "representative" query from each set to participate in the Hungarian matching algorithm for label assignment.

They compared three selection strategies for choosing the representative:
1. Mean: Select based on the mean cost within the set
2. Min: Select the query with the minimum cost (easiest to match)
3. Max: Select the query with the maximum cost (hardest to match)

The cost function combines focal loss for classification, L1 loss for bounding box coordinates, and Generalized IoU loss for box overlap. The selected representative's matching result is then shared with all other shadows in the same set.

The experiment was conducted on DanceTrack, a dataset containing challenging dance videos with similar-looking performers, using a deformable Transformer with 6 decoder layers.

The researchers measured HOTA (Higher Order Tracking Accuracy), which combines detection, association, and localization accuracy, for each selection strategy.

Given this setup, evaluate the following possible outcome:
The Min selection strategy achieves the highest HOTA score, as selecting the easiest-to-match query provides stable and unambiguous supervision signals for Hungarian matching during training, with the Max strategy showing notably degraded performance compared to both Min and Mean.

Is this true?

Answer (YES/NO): NO